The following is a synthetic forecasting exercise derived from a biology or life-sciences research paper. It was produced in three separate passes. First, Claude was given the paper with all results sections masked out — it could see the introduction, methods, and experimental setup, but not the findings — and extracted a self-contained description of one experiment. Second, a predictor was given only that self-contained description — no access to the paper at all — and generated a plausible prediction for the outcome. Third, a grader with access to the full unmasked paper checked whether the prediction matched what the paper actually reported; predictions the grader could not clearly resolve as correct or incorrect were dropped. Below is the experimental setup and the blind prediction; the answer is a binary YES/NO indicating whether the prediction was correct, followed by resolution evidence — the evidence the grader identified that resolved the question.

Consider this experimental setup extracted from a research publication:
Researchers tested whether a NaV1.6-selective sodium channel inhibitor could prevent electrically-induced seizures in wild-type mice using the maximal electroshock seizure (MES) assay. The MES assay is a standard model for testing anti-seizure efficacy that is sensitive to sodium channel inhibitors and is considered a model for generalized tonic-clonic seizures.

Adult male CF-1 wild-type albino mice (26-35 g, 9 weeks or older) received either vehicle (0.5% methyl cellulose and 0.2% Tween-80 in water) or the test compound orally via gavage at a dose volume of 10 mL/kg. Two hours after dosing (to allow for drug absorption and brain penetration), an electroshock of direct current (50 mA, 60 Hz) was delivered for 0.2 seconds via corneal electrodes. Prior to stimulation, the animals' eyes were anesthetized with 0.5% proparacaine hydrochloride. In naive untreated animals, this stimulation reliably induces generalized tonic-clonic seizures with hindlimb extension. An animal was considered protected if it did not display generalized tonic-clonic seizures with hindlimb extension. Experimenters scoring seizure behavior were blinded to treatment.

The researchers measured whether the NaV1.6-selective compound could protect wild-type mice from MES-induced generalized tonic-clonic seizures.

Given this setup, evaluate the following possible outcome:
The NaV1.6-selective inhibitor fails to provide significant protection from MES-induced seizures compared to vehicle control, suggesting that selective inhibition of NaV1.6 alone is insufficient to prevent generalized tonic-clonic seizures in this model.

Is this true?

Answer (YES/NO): NO